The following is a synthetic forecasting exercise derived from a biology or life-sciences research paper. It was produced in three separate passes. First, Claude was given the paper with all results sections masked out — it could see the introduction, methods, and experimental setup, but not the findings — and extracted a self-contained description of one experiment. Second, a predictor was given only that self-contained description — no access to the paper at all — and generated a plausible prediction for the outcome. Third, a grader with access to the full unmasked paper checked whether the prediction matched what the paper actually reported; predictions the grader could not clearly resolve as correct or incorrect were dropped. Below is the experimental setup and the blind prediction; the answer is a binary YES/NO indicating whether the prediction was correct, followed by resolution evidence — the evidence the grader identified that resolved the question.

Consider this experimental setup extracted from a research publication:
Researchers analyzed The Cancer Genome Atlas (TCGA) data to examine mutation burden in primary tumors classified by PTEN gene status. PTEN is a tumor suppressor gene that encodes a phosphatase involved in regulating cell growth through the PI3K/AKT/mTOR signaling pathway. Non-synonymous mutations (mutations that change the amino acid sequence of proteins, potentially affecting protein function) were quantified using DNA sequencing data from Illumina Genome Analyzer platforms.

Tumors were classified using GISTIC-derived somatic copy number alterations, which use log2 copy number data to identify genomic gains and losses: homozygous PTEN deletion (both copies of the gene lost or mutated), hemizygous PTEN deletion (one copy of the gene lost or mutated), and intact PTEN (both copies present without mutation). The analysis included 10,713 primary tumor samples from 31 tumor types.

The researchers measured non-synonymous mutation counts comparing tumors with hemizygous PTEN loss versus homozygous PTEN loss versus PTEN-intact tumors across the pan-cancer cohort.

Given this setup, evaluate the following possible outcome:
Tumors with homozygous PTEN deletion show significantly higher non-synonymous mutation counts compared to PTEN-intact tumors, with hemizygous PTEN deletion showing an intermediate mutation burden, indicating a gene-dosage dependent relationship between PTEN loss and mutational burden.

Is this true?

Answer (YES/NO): NO